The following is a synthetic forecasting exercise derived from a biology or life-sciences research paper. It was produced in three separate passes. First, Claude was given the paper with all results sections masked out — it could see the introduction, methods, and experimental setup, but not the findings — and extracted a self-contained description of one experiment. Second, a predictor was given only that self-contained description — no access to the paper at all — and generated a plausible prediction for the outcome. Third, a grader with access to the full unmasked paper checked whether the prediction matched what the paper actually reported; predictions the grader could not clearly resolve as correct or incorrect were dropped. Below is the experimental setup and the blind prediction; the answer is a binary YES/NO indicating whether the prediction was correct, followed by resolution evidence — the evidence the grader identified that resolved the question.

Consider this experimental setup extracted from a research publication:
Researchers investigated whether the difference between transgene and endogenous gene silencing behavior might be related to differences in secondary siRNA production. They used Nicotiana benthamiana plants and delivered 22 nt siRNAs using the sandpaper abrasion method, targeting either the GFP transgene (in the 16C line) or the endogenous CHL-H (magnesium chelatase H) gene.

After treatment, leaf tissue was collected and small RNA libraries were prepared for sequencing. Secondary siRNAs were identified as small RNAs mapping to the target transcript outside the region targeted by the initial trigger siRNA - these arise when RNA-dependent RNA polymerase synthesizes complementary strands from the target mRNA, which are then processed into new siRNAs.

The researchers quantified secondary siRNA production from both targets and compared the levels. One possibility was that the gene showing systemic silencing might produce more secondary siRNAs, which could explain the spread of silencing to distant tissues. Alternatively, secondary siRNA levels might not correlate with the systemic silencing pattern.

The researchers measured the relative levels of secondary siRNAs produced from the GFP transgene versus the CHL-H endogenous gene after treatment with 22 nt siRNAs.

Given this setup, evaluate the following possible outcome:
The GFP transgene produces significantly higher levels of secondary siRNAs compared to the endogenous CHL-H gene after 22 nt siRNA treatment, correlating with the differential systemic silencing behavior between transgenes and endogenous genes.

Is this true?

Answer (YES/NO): NO